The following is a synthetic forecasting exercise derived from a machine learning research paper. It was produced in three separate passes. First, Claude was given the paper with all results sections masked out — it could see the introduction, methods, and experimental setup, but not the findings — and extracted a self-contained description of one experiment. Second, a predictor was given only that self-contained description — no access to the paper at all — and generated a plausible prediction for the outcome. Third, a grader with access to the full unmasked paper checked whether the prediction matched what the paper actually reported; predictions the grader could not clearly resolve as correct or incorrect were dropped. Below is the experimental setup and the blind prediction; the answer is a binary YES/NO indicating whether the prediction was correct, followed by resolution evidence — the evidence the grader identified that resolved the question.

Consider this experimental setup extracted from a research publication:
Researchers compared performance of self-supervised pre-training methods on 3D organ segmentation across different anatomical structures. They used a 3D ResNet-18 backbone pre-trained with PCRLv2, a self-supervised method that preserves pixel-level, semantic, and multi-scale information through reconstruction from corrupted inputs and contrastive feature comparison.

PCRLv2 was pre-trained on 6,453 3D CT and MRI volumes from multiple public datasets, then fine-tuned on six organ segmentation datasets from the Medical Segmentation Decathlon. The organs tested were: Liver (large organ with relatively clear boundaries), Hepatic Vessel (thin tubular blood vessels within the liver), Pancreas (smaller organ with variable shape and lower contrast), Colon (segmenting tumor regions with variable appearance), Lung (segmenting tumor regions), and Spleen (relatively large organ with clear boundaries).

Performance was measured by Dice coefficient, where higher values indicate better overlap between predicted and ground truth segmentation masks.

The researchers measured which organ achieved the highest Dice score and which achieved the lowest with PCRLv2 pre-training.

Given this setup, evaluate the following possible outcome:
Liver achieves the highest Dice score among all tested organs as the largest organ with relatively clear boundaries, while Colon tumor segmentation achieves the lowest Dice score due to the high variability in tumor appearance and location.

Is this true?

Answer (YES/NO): NO